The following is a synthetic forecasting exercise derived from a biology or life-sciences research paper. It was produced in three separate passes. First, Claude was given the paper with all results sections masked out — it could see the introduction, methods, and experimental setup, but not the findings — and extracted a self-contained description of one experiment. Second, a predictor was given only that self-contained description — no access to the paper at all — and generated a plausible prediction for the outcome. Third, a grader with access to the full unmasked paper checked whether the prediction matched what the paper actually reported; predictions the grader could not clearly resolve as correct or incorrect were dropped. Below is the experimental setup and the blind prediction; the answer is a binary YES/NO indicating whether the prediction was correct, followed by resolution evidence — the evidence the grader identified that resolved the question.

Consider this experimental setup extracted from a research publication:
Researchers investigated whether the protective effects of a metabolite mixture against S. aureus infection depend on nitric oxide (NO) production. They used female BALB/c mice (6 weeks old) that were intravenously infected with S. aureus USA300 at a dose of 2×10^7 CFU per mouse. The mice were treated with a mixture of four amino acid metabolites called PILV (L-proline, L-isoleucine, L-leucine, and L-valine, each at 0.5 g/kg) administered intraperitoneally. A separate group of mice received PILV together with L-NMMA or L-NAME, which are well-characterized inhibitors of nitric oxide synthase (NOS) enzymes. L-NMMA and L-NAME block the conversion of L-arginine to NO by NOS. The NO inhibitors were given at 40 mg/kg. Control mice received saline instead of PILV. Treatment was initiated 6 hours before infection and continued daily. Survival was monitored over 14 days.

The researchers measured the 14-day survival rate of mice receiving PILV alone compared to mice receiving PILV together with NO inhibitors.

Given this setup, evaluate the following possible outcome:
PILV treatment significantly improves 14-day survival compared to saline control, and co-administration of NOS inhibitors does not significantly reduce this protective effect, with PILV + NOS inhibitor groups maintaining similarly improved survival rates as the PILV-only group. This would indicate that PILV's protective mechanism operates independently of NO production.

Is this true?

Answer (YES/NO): NO